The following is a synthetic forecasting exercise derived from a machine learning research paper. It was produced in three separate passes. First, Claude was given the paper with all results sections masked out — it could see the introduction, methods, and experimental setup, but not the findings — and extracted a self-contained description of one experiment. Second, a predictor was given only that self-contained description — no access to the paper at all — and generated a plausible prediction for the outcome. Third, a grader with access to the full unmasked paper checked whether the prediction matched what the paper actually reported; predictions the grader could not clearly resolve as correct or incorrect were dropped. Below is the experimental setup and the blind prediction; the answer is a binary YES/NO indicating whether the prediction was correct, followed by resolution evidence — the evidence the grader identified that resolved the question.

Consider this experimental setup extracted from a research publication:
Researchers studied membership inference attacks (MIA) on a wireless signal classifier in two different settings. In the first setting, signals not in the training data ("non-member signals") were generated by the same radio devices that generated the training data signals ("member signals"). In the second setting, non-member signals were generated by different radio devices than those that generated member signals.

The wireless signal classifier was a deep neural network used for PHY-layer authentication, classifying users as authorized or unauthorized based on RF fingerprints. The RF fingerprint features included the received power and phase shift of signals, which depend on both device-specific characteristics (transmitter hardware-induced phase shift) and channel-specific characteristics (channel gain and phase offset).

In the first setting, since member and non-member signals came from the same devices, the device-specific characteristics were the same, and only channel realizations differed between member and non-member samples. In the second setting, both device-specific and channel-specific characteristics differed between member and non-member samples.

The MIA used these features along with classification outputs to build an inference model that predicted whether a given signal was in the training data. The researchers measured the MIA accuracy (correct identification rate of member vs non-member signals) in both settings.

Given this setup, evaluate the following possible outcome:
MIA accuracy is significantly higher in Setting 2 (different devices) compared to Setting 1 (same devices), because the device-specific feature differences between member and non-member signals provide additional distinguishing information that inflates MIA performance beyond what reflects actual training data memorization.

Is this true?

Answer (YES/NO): YES